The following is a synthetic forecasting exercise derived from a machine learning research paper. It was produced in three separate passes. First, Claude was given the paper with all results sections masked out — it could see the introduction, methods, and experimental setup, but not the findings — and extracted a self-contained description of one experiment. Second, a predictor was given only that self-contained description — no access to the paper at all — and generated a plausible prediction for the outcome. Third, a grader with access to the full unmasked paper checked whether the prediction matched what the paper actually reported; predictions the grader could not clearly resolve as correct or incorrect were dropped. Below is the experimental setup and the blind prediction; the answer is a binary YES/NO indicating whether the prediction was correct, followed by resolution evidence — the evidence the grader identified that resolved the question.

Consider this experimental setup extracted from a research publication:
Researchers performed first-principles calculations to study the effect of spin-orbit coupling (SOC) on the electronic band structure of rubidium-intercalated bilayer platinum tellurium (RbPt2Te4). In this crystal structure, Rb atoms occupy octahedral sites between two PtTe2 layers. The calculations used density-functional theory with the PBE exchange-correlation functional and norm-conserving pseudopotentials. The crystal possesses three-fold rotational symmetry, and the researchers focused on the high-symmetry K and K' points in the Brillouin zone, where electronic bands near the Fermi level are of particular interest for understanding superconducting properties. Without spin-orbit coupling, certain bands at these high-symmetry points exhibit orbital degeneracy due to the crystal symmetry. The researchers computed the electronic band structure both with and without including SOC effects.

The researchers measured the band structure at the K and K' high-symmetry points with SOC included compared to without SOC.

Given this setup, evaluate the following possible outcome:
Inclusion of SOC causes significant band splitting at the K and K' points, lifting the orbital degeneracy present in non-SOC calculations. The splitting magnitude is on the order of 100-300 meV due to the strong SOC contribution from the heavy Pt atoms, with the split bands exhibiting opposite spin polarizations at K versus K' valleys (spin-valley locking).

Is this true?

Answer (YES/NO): NO